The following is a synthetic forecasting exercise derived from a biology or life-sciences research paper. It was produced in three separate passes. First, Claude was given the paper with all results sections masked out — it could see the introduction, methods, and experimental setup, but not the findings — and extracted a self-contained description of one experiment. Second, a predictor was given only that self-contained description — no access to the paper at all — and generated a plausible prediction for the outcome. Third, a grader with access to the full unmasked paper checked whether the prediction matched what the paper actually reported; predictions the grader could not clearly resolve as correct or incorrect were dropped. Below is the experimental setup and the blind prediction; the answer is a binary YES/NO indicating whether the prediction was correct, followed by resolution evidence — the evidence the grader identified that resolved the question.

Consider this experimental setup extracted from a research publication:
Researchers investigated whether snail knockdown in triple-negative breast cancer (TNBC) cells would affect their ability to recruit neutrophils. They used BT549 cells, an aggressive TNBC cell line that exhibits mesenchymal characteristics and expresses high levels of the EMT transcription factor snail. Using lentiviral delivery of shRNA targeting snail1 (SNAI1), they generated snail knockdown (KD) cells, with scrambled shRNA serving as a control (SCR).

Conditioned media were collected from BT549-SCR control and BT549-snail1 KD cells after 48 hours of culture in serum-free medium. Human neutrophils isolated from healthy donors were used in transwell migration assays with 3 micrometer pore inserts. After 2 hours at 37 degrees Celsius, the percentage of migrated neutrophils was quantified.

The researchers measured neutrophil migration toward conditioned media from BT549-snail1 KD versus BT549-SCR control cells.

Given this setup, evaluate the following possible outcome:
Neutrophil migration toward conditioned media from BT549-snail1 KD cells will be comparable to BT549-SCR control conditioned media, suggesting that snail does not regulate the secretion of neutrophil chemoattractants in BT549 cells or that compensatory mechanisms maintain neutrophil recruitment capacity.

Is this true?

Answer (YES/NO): YES